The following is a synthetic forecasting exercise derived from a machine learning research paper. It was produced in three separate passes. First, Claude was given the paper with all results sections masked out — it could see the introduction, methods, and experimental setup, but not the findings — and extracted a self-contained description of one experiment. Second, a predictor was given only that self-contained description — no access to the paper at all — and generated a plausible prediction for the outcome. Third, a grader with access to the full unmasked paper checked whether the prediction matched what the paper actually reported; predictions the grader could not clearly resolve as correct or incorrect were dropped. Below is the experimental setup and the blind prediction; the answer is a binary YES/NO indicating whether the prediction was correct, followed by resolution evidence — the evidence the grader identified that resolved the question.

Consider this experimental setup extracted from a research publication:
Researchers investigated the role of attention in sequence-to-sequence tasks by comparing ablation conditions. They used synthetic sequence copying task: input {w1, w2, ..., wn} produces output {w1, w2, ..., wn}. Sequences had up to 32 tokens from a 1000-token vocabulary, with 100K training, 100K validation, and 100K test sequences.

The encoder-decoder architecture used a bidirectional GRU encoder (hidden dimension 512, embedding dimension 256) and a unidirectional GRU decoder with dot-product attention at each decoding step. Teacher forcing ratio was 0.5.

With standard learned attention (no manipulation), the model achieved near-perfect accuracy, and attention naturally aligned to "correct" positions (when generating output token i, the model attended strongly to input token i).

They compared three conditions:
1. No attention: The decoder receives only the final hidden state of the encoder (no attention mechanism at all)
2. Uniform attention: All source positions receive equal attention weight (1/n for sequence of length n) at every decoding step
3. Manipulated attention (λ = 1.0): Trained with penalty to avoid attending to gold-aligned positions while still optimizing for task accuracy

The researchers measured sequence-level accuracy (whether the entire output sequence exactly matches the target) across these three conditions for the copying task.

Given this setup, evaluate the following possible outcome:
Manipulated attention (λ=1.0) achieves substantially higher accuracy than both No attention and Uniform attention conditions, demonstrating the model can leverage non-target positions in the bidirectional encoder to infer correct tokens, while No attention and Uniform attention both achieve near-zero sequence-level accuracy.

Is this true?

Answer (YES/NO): NO